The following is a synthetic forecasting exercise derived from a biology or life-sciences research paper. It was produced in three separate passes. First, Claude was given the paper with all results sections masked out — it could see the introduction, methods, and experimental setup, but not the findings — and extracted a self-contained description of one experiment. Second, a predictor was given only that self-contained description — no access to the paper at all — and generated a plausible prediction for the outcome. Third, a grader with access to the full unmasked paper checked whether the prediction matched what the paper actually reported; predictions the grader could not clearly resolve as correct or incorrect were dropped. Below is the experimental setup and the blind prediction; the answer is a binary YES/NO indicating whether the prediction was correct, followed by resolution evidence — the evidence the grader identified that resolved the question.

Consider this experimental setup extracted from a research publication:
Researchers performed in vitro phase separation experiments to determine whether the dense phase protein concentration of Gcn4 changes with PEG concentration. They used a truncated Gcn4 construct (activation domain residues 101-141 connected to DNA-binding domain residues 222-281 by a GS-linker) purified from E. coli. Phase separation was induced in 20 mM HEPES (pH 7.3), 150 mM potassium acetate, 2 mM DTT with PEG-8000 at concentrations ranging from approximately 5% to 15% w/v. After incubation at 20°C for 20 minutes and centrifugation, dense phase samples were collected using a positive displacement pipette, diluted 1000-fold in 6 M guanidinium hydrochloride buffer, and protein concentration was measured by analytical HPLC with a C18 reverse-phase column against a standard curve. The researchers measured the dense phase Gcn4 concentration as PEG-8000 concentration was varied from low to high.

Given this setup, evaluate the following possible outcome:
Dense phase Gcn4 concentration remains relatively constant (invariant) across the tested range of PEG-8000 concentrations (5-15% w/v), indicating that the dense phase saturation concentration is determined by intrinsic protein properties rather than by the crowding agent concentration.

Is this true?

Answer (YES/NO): YES